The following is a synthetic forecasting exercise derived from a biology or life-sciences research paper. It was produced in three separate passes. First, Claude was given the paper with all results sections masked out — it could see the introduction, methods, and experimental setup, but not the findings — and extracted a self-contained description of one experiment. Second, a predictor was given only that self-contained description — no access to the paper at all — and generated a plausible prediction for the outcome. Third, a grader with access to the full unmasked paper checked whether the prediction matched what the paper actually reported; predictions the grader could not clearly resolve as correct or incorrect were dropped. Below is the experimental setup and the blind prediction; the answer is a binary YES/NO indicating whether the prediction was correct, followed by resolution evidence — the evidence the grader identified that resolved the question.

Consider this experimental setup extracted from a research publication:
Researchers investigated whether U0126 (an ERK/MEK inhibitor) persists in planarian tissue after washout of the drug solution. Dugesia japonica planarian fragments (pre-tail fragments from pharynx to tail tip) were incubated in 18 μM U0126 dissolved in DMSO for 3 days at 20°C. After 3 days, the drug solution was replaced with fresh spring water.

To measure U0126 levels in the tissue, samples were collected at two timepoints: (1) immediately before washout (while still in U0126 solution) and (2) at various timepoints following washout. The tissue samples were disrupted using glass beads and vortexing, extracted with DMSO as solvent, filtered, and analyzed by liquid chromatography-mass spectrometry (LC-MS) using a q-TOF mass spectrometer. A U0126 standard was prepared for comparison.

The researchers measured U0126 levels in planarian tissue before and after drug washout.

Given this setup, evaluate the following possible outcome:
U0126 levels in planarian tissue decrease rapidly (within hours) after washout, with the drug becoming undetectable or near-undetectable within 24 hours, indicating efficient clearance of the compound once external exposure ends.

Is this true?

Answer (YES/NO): YES